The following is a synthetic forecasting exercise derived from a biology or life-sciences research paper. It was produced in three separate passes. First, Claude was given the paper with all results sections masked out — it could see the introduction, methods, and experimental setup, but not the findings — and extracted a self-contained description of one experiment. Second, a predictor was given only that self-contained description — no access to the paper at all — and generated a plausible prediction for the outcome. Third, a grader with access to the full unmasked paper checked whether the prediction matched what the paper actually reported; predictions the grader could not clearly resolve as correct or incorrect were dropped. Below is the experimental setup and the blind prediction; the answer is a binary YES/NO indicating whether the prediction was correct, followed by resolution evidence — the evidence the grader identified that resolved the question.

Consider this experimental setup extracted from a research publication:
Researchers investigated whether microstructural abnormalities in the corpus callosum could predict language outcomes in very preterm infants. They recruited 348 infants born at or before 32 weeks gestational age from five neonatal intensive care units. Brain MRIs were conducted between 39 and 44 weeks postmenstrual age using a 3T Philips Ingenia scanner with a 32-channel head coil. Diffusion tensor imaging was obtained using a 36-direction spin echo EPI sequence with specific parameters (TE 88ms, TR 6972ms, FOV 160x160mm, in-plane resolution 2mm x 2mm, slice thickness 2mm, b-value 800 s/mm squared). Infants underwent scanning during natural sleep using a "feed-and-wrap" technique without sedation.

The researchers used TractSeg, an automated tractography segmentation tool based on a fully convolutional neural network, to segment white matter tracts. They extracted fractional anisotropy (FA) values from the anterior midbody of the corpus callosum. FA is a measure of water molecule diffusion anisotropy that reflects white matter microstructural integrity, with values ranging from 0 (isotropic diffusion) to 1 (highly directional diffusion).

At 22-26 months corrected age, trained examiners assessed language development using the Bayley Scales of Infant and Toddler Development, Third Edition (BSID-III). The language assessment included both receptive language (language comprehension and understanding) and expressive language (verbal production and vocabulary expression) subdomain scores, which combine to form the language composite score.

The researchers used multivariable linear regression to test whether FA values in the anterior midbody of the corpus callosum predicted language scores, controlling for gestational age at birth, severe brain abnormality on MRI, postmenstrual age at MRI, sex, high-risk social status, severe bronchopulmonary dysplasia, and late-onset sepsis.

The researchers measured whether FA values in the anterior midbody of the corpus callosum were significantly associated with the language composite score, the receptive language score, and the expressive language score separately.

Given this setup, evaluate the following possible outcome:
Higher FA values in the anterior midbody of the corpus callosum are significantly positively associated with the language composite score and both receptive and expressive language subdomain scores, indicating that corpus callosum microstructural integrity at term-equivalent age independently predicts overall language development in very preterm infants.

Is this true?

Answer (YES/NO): NO